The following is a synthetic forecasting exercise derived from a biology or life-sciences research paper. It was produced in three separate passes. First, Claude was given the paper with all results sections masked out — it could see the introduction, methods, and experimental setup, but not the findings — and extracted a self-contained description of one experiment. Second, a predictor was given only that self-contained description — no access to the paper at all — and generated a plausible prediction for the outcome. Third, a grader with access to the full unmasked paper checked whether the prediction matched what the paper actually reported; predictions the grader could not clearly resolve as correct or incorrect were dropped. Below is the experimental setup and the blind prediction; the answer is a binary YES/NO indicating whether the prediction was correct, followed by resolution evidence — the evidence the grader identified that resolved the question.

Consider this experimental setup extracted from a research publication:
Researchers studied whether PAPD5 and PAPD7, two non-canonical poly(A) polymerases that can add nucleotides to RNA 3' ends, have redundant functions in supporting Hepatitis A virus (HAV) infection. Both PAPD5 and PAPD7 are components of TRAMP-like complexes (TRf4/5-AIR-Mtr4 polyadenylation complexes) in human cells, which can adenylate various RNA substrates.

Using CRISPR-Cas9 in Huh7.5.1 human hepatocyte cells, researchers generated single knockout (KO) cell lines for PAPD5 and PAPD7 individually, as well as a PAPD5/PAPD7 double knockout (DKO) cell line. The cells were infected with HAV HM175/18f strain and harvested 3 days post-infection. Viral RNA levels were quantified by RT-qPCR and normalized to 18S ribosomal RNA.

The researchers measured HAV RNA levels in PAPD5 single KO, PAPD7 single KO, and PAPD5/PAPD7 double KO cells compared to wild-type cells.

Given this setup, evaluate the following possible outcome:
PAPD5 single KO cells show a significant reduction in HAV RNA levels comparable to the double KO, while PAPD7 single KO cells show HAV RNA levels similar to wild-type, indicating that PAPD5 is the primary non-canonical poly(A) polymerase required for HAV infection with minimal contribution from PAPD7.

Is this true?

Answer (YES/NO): NO